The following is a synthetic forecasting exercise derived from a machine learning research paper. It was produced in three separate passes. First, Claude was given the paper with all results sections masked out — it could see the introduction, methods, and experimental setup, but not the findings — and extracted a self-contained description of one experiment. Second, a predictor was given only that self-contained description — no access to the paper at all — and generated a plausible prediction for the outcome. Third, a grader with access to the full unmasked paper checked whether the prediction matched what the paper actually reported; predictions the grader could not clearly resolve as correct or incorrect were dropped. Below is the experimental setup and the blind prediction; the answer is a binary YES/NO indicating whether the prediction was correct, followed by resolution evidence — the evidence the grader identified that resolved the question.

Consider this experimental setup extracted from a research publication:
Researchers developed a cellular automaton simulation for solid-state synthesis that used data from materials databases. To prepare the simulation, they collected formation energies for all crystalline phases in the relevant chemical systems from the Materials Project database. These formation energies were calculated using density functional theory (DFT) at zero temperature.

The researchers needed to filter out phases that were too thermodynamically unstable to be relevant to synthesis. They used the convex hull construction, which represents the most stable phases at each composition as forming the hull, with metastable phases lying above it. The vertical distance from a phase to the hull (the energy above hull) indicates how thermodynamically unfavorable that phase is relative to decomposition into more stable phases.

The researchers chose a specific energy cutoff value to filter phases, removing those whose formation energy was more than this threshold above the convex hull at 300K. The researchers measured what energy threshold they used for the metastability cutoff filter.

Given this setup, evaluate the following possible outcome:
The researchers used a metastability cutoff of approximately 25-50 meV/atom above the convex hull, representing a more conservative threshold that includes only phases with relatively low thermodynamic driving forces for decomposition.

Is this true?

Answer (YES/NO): YES